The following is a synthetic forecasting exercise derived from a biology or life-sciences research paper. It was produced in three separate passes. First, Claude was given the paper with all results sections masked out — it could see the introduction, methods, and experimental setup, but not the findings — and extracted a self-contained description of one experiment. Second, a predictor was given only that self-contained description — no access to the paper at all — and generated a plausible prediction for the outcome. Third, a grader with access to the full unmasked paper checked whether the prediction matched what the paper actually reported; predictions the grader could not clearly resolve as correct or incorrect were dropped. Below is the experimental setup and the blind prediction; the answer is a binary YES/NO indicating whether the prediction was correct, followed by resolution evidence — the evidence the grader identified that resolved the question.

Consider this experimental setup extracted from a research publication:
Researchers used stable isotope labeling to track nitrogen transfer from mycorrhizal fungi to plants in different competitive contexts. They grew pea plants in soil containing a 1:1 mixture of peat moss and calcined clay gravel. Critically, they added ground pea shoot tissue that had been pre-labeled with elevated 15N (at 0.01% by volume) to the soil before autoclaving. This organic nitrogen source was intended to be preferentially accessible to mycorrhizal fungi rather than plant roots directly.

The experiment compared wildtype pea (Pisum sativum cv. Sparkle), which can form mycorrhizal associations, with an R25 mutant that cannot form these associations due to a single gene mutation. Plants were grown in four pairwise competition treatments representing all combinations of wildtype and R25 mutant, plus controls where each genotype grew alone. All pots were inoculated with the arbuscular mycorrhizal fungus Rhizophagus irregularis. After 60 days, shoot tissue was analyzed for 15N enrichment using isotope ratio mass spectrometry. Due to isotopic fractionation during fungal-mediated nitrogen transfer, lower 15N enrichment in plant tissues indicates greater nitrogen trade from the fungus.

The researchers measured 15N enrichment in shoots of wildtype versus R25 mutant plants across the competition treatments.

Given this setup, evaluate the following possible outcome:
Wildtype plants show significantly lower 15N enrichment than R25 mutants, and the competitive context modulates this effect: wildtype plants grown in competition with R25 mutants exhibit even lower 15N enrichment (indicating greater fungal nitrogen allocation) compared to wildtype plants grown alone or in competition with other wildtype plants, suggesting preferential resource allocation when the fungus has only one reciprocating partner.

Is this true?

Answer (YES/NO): NO